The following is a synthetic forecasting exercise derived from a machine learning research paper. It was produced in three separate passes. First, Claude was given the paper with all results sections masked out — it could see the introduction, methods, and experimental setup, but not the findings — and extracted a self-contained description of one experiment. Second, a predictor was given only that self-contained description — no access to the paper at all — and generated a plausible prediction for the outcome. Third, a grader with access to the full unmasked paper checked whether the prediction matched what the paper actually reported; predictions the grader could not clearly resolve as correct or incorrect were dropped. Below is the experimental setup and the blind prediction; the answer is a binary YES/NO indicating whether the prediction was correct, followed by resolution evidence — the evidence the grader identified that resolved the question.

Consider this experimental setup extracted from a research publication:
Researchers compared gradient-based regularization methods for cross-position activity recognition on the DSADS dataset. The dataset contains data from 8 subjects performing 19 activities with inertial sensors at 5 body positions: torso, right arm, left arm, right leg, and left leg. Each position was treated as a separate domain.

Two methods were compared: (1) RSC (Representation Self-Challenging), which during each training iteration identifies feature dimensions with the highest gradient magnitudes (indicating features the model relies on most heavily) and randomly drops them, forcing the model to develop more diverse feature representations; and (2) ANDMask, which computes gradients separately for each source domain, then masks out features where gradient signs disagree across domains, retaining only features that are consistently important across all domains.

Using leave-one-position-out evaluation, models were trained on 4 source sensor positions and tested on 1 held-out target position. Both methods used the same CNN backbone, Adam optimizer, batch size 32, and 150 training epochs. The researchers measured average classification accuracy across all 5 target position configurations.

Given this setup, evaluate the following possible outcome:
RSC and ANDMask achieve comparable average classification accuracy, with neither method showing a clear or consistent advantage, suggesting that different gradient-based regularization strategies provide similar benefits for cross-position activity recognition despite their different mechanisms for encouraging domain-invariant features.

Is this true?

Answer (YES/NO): NO